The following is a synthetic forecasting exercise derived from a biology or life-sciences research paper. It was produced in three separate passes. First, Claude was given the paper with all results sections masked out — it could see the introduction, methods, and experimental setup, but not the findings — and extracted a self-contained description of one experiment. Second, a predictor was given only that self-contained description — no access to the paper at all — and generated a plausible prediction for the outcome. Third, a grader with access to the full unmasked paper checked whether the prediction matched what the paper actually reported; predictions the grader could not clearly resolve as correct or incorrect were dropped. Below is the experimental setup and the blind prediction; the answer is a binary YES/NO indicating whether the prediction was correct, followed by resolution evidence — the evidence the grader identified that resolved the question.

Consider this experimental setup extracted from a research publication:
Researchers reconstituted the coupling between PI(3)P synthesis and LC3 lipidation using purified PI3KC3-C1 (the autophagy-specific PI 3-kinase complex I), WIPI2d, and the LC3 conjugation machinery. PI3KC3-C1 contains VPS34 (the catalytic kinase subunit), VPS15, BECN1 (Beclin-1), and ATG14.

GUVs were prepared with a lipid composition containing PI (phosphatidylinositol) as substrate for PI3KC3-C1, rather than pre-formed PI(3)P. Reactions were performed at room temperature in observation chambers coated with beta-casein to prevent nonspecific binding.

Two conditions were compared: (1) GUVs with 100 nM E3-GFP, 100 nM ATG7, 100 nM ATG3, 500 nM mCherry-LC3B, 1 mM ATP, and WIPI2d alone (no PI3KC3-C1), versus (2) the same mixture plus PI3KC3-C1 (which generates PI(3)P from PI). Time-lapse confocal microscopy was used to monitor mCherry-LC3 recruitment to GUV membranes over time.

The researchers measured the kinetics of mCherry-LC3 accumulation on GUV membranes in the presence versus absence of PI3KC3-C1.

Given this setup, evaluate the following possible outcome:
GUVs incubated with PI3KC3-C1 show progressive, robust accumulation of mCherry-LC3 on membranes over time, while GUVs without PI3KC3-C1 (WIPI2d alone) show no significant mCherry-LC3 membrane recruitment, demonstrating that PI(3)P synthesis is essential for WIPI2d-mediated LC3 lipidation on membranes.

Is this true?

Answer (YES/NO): YES